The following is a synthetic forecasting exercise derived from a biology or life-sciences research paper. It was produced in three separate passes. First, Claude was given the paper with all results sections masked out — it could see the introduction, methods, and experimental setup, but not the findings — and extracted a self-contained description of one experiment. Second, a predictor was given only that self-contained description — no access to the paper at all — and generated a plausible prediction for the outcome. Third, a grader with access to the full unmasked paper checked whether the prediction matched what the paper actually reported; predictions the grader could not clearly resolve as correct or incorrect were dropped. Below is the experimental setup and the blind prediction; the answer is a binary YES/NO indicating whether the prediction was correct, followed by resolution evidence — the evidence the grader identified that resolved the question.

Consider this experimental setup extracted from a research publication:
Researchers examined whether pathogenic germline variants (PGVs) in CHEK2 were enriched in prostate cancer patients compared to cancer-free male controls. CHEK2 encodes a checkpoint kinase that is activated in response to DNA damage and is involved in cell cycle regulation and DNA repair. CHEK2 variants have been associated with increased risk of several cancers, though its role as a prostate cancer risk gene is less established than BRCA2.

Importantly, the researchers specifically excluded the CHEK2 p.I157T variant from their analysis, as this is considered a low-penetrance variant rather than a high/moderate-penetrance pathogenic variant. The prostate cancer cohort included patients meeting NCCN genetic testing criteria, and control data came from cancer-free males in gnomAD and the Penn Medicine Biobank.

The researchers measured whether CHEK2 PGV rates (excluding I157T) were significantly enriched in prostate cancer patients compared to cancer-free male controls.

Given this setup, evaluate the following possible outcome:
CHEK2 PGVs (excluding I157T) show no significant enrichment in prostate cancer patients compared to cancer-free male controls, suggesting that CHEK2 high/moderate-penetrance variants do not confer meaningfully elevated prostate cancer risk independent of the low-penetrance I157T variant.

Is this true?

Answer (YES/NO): NO